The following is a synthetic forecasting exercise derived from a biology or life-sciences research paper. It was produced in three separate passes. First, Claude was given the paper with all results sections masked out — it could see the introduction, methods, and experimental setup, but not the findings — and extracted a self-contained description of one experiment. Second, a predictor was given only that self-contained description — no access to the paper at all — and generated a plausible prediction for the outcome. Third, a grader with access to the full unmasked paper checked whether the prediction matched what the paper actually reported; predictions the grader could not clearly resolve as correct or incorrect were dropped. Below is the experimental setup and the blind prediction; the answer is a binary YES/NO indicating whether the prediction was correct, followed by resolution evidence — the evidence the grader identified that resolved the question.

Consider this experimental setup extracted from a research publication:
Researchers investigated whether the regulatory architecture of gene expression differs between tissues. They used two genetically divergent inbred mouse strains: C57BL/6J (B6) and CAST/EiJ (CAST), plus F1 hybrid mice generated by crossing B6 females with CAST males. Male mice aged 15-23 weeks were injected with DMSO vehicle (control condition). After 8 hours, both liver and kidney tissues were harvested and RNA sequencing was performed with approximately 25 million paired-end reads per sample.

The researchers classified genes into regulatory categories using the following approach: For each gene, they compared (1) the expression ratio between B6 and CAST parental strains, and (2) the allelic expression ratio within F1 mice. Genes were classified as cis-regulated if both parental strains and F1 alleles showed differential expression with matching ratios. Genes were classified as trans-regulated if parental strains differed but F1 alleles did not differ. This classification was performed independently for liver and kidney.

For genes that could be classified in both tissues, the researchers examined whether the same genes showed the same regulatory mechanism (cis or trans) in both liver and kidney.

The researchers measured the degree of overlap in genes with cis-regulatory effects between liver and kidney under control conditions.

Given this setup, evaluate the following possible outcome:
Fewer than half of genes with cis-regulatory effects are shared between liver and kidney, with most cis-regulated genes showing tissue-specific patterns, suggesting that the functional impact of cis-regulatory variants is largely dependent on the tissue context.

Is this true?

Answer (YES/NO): YES